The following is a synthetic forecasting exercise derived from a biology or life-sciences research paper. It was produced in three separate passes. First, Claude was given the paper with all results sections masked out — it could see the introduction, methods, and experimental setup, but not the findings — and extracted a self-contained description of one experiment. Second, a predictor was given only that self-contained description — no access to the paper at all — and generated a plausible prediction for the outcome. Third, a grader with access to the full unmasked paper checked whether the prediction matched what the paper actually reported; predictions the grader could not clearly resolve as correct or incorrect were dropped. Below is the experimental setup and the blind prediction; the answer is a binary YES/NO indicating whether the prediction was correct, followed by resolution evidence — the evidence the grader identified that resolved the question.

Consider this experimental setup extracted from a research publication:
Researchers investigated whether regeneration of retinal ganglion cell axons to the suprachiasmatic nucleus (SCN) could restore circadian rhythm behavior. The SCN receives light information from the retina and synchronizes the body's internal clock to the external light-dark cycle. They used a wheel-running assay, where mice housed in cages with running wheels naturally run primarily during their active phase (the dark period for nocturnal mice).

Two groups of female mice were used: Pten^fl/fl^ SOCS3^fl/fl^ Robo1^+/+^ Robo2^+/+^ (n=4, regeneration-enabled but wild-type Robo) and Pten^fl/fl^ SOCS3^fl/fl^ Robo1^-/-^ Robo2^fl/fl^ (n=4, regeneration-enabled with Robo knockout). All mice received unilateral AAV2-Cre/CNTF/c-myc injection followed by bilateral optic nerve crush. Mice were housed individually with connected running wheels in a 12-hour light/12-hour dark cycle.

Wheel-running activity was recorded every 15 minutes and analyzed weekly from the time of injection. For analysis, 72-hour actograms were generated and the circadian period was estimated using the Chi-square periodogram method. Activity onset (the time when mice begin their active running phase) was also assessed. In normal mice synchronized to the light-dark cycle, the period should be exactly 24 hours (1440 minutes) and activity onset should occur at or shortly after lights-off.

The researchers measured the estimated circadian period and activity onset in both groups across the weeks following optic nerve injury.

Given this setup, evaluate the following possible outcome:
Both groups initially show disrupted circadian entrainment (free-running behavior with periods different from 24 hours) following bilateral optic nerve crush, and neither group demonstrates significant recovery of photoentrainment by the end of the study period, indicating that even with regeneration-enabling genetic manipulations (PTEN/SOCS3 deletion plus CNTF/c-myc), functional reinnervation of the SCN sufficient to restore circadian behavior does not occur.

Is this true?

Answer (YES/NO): NO